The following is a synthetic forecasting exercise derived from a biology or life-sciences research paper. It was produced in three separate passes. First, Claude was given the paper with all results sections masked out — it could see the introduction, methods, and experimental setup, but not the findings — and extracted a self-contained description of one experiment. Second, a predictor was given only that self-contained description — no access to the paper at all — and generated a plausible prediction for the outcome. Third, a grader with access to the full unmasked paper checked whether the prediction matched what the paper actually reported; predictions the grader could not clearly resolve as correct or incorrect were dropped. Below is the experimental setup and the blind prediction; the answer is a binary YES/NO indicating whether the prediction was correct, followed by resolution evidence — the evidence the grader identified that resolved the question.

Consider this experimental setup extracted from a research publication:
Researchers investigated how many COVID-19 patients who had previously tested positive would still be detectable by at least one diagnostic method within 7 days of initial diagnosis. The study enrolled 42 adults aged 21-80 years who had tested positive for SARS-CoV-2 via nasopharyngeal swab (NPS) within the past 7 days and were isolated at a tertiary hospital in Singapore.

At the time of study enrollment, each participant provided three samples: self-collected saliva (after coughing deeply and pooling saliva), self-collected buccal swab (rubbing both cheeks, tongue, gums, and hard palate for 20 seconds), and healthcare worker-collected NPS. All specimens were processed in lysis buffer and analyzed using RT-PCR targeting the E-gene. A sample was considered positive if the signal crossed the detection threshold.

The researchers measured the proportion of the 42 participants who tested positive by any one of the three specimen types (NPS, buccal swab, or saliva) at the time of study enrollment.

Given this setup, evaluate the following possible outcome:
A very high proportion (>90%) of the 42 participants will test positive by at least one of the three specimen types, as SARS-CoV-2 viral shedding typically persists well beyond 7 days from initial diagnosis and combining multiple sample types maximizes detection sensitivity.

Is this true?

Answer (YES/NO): NO